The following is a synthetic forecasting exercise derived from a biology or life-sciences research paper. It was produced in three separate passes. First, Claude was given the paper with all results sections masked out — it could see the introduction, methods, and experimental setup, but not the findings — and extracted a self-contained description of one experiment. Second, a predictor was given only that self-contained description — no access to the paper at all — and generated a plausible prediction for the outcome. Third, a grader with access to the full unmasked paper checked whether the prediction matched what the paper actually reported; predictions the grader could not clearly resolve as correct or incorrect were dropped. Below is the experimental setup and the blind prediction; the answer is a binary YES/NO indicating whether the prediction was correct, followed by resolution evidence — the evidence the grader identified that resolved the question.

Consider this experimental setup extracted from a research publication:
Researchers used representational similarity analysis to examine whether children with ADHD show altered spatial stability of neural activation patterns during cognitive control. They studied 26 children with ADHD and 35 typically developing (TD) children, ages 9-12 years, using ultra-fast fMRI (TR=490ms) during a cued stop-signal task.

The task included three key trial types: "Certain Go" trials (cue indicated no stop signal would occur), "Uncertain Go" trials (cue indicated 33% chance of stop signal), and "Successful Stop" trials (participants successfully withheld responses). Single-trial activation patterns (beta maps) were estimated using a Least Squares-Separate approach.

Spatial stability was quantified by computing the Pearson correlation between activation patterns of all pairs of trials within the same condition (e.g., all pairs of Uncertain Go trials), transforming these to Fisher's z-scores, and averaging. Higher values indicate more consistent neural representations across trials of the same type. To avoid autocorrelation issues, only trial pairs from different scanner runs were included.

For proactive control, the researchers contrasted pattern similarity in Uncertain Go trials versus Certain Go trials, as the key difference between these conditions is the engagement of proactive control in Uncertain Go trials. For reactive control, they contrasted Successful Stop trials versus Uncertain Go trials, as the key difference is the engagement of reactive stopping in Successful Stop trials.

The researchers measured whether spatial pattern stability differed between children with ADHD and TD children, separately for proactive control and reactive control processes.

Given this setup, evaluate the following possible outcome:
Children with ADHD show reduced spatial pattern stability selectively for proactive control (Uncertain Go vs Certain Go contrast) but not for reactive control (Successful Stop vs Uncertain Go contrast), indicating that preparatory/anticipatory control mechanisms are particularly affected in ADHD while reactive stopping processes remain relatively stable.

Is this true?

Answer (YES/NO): YES